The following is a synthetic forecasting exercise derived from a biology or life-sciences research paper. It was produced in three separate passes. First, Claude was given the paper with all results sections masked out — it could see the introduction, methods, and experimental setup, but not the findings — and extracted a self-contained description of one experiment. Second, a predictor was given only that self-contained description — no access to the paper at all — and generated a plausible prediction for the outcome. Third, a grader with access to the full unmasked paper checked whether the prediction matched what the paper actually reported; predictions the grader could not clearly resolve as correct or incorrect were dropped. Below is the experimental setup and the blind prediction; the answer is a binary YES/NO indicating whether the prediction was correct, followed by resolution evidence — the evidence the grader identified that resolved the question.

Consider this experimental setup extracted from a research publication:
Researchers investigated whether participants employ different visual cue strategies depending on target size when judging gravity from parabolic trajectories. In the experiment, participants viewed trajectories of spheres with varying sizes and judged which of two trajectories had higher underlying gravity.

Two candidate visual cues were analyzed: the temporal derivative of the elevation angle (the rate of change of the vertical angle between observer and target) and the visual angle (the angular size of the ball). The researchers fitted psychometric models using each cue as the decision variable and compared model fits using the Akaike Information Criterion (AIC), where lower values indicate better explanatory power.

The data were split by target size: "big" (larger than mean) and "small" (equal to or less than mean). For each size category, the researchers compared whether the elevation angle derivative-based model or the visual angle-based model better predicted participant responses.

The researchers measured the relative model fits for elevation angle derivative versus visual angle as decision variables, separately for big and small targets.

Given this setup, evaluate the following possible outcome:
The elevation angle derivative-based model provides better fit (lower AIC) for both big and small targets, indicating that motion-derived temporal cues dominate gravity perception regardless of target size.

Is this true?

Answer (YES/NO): NO